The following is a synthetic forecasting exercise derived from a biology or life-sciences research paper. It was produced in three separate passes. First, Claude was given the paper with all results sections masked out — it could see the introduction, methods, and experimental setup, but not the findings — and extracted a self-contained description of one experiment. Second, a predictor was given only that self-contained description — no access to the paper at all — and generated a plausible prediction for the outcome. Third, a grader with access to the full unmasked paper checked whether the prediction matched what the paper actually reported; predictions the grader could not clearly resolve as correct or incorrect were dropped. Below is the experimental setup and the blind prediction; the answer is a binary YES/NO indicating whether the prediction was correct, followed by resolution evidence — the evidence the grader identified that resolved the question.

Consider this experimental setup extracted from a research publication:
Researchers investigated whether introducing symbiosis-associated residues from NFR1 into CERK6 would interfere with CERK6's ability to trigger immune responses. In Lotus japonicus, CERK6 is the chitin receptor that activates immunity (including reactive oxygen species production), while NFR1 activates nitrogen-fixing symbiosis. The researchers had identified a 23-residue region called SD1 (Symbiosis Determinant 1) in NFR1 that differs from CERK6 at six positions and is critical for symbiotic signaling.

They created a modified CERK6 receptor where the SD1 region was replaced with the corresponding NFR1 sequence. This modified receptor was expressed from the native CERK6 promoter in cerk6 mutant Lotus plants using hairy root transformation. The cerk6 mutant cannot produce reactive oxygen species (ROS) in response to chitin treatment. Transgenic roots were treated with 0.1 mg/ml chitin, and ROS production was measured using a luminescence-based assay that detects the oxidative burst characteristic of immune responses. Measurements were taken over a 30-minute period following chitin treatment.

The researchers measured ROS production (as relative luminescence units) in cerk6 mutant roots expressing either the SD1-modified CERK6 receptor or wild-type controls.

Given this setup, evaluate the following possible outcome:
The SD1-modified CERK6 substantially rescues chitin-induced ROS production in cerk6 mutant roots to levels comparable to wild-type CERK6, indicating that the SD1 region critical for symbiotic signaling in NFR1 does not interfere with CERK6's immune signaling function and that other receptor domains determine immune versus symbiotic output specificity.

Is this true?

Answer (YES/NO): YES